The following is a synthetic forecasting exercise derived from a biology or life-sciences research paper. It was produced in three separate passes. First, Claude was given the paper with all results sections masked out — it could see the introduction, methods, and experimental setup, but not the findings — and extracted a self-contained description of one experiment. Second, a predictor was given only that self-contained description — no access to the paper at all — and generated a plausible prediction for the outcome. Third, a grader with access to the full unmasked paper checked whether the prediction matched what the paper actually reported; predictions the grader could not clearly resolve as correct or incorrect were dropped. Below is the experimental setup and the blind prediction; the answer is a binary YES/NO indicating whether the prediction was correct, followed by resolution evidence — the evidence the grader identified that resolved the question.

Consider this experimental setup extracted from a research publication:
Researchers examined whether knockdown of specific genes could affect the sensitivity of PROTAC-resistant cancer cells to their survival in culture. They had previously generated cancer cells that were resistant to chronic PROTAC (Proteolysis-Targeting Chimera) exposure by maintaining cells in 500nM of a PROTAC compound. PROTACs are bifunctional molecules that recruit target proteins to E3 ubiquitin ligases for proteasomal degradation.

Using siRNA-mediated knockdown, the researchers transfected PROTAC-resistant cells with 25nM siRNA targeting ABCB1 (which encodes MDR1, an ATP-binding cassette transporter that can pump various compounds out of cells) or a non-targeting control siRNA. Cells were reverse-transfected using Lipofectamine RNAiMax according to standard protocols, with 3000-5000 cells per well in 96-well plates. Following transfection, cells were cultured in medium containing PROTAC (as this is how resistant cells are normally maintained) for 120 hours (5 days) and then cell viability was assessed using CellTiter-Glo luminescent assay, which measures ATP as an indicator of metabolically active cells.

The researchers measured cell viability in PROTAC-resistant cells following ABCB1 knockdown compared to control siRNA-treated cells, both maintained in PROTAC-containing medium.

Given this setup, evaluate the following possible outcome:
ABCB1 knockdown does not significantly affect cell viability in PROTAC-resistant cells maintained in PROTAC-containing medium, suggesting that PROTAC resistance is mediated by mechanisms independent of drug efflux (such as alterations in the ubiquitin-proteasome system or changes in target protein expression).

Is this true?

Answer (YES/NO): NO